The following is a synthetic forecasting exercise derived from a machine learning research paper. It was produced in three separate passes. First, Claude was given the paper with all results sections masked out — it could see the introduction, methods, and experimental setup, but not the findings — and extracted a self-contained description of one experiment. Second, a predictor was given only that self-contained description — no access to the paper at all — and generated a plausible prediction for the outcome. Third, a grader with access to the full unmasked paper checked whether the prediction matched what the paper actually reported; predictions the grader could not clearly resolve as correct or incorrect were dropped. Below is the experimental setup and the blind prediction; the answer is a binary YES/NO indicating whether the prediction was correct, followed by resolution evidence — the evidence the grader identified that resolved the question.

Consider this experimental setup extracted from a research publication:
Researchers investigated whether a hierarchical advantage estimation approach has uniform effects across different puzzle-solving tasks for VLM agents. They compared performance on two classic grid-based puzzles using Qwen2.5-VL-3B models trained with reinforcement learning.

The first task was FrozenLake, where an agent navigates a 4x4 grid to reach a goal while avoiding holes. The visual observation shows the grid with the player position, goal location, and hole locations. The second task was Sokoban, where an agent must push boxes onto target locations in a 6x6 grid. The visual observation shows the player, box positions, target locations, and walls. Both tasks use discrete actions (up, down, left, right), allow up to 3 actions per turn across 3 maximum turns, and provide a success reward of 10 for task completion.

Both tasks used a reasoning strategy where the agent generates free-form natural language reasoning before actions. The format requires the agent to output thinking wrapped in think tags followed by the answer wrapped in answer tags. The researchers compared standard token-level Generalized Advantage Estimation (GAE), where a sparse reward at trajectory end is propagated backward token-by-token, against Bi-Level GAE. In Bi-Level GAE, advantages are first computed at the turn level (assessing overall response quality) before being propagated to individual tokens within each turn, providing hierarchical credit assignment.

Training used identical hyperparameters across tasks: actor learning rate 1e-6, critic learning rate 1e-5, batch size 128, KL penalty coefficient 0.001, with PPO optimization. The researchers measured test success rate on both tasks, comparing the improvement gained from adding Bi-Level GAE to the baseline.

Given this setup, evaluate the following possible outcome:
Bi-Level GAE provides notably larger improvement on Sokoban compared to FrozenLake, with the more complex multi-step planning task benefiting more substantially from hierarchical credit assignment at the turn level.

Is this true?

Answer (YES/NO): NO